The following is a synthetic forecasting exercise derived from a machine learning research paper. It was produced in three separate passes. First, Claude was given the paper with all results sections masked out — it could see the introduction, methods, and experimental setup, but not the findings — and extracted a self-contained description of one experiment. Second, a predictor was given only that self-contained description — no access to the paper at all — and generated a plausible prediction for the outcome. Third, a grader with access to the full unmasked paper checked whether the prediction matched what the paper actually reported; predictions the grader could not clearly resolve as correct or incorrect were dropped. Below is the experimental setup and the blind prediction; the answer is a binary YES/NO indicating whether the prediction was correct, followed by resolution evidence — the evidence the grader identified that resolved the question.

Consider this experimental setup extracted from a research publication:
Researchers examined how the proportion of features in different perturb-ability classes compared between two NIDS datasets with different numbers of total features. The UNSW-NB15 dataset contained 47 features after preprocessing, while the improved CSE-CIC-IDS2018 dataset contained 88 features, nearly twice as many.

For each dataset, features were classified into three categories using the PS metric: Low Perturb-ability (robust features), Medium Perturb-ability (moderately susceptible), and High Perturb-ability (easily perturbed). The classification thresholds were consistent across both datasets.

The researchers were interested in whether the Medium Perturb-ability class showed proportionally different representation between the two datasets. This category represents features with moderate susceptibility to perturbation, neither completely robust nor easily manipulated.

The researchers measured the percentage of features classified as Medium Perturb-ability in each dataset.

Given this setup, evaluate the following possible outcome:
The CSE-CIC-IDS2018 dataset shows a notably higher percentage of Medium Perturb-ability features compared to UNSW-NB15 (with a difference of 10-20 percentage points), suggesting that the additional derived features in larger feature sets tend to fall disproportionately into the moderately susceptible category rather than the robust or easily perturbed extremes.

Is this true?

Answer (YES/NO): YES